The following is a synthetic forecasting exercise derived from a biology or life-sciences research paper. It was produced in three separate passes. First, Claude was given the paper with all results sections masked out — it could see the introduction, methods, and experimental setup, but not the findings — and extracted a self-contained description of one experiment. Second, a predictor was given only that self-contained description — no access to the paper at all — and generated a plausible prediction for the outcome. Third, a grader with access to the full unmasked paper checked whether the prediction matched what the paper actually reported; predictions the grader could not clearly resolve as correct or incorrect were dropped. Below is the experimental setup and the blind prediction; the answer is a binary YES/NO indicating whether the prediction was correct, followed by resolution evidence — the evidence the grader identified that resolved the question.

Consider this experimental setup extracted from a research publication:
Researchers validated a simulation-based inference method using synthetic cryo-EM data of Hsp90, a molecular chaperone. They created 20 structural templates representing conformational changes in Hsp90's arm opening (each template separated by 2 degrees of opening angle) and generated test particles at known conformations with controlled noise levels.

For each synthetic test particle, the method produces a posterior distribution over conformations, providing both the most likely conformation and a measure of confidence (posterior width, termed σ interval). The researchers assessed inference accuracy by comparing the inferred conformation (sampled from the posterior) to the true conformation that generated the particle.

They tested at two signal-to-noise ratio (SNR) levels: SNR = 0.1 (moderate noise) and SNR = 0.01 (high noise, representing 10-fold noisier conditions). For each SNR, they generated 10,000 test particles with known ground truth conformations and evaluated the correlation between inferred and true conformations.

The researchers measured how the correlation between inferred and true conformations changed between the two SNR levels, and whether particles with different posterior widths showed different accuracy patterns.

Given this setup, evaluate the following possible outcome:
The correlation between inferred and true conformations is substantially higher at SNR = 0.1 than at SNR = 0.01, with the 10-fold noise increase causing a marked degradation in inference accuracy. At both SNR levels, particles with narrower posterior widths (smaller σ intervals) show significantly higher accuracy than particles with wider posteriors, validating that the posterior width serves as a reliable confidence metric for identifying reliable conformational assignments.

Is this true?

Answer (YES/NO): NO